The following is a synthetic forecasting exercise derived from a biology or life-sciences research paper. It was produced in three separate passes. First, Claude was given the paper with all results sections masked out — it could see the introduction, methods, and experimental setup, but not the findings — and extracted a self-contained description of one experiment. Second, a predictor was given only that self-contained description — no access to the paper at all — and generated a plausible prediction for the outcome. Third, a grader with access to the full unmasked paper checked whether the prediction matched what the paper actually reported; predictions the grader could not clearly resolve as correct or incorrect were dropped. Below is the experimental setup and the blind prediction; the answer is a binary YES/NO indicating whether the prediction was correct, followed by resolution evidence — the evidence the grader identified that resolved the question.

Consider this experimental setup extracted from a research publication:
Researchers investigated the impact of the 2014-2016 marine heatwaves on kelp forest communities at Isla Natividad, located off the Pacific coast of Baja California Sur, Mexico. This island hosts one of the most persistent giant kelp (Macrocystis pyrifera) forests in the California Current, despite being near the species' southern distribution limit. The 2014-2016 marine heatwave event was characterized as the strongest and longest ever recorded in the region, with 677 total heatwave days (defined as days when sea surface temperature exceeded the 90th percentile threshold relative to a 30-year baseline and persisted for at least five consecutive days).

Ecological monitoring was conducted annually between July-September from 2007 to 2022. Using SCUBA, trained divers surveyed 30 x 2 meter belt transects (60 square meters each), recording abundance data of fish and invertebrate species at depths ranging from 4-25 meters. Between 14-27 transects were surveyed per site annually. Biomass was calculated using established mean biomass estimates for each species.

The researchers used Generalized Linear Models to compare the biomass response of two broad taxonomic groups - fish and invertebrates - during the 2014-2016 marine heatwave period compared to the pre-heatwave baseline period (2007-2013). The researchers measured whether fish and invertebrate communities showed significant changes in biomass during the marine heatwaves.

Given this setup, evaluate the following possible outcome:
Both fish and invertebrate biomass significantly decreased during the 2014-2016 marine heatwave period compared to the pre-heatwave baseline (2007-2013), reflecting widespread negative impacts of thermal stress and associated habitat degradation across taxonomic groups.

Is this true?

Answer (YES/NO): NO